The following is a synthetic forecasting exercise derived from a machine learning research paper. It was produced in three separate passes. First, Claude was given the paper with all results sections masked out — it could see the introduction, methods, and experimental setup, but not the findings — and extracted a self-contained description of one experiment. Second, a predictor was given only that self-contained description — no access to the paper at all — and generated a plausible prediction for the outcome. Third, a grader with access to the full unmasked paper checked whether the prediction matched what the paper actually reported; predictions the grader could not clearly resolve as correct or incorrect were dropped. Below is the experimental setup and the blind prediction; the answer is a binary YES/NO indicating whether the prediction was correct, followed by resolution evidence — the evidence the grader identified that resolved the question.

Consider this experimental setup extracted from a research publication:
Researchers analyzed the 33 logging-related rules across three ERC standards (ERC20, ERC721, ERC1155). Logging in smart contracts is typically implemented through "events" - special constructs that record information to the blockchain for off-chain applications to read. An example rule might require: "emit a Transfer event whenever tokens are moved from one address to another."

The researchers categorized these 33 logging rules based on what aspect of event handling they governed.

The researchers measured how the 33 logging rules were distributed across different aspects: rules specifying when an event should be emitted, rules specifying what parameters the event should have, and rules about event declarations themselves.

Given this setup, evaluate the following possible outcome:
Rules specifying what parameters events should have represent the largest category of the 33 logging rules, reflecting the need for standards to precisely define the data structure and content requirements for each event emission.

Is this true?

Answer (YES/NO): NO